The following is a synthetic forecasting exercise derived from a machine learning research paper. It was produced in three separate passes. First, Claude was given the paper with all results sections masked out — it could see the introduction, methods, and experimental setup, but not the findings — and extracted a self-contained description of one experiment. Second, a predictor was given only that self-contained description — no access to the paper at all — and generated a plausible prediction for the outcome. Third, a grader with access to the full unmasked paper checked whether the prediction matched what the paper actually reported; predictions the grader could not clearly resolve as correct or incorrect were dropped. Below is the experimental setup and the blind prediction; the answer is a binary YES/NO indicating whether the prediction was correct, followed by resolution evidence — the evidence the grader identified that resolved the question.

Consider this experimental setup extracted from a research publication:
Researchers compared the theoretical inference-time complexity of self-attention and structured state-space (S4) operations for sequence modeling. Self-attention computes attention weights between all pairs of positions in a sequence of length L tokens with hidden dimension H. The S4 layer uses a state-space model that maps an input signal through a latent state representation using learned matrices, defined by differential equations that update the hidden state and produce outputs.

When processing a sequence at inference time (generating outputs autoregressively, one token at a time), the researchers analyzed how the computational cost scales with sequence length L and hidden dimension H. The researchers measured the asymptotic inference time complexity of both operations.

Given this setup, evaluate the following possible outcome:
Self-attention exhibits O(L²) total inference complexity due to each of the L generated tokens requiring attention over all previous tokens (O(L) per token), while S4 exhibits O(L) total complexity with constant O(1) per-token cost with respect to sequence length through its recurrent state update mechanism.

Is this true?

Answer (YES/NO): YES